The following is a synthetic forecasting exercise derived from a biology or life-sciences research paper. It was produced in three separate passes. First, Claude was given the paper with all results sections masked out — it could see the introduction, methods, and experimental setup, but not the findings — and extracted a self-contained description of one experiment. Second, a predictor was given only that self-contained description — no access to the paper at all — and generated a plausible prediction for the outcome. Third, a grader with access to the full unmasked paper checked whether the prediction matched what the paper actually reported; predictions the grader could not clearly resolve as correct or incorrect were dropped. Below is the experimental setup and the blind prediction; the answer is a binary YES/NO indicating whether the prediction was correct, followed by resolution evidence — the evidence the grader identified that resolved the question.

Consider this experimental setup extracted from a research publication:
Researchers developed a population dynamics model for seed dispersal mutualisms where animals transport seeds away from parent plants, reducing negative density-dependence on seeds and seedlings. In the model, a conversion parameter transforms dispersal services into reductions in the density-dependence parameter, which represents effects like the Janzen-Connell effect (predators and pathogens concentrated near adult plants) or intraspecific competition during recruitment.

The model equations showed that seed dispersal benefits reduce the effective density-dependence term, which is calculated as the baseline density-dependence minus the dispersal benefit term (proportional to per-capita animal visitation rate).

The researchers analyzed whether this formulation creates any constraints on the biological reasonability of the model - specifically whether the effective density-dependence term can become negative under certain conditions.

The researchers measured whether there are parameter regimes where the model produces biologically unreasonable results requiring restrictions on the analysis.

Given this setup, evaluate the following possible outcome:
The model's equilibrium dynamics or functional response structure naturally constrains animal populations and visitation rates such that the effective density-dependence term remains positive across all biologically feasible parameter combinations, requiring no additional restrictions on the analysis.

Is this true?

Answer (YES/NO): NO